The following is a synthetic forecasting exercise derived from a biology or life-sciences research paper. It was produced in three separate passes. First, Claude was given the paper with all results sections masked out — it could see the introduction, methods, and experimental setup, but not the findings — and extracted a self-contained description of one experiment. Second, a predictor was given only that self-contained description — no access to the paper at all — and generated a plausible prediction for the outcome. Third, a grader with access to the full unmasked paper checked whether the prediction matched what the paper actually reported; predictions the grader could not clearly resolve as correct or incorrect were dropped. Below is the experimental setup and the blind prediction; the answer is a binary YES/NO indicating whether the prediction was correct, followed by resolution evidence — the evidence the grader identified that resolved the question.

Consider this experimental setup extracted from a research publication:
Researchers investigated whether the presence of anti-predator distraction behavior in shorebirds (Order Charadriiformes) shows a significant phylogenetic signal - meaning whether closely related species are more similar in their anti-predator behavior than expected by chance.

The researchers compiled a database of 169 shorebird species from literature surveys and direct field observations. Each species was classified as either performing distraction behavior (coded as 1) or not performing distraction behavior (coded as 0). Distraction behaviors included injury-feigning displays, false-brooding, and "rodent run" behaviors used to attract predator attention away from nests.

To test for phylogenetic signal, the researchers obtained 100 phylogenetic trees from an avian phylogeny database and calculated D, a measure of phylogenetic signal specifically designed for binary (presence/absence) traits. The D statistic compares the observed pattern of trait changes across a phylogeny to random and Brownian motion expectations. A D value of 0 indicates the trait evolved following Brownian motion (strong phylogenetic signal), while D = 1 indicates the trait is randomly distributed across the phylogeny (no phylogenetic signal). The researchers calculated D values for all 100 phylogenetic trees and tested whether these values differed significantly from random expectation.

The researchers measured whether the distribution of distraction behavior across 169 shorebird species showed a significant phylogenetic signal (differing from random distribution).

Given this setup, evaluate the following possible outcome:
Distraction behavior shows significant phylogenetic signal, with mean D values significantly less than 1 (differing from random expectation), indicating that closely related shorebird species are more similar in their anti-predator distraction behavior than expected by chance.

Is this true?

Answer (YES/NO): YES